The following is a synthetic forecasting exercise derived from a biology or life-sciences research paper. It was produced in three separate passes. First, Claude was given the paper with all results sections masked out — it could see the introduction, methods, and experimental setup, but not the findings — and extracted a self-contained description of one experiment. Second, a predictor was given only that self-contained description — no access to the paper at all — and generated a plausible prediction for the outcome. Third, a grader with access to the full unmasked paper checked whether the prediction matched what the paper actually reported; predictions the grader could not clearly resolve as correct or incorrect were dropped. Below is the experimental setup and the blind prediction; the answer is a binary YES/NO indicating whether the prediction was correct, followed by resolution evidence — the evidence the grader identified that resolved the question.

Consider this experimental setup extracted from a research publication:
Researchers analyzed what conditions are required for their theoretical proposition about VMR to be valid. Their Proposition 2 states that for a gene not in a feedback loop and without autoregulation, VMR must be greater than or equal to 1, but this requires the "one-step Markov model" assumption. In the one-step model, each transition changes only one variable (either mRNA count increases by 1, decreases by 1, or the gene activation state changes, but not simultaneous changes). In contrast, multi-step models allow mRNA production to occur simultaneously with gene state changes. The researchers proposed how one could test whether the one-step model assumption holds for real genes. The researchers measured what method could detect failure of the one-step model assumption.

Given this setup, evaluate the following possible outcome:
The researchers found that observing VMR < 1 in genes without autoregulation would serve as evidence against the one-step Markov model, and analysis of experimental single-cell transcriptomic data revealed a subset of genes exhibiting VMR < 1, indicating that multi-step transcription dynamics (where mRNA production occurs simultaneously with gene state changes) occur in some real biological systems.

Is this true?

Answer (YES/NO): NO